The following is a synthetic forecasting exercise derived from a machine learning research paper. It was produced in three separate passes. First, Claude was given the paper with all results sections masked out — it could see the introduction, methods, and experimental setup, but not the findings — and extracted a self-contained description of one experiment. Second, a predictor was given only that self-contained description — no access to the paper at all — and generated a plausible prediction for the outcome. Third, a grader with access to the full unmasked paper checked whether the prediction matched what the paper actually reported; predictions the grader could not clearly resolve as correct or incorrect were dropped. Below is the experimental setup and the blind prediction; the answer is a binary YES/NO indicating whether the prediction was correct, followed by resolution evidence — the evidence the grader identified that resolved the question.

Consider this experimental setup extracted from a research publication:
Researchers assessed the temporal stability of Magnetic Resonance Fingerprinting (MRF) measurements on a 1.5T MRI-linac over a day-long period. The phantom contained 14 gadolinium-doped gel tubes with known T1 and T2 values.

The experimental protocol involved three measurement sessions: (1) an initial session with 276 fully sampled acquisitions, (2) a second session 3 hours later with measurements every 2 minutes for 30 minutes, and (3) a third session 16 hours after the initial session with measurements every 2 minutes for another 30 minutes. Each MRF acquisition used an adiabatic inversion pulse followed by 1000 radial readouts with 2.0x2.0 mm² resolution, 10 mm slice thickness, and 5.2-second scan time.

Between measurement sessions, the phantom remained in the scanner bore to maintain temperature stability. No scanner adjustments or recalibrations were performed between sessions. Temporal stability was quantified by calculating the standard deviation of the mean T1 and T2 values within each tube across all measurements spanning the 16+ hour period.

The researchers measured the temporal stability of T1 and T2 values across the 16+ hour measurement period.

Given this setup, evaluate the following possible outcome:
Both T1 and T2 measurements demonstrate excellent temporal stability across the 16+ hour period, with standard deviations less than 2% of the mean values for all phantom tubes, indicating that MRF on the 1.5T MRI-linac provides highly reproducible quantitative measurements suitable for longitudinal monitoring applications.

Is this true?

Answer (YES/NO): NO